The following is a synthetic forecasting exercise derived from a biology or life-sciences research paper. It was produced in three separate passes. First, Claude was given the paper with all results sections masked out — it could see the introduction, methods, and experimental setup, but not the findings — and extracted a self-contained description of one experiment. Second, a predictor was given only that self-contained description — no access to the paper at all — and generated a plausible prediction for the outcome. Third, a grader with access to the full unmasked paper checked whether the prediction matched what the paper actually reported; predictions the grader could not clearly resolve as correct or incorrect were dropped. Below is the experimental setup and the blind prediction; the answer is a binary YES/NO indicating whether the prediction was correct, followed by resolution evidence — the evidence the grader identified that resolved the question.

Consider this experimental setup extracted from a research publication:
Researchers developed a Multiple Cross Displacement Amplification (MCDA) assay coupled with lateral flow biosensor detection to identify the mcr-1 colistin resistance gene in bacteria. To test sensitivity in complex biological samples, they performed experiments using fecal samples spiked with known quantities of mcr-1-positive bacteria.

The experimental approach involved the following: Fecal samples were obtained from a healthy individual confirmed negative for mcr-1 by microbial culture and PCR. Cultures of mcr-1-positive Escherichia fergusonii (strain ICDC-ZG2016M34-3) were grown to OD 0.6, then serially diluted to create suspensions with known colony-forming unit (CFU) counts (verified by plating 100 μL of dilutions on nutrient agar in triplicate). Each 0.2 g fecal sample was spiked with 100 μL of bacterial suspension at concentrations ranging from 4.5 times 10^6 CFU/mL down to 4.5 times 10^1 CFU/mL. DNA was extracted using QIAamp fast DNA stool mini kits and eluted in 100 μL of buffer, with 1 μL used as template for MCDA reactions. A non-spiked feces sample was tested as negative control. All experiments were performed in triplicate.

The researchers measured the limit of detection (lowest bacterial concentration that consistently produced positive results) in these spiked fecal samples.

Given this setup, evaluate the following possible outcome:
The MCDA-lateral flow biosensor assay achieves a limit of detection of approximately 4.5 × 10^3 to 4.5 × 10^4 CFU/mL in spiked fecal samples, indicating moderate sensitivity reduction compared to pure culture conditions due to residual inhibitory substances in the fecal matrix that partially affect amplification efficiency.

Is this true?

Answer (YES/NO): YES